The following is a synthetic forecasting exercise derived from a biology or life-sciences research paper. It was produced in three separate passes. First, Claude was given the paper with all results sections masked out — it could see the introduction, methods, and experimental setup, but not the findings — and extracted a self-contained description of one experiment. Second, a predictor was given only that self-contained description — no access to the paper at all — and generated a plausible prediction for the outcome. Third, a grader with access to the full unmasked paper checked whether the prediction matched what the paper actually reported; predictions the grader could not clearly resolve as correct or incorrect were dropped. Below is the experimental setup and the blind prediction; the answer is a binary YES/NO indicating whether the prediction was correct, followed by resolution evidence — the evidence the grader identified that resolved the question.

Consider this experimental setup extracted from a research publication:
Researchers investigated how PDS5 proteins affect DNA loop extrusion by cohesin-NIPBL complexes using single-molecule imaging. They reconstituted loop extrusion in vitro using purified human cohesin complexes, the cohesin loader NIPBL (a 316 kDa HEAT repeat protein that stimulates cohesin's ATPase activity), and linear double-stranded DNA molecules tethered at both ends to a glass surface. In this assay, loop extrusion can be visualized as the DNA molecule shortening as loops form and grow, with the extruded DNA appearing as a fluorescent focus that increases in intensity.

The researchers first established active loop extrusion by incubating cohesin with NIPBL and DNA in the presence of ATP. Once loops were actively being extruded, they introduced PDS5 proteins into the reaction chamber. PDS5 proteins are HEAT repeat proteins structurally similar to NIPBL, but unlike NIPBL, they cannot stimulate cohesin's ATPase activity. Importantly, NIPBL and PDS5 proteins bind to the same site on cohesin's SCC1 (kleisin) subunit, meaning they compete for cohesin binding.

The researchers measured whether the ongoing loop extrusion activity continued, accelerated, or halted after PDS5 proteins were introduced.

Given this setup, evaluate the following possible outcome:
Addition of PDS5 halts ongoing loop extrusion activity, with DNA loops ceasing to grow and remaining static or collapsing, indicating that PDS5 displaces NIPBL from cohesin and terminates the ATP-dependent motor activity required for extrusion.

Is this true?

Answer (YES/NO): YES